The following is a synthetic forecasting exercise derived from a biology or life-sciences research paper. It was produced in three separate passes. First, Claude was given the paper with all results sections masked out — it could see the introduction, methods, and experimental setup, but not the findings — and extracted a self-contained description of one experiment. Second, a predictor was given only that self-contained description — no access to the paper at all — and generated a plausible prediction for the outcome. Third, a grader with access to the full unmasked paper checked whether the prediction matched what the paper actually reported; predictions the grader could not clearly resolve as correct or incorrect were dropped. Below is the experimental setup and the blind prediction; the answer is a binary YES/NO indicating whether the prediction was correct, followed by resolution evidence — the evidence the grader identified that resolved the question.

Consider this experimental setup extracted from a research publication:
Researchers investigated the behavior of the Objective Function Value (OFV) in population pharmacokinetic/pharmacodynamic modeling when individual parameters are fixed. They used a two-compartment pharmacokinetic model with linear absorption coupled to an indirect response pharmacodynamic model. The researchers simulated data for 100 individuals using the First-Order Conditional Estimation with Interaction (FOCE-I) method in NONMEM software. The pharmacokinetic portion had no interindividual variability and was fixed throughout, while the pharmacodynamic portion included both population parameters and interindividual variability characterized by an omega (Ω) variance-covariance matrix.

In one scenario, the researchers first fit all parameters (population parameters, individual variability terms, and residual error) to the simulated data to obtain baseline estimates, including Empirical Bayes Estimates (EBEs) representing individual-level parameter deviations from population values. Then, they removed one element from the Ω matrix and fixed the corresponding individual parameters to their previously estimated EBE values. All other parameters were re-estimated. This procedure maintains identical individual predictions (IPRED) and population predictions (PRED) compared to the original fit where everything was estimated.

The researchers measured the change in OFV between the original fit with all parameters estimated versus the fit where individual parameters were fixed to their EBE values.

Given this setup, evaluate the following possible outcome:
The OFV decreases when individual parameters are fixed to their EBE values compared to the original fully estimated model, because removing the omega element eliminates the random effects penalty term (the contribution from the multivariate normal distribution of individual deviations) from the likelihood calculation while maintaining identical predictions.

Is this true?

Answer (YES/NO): YES